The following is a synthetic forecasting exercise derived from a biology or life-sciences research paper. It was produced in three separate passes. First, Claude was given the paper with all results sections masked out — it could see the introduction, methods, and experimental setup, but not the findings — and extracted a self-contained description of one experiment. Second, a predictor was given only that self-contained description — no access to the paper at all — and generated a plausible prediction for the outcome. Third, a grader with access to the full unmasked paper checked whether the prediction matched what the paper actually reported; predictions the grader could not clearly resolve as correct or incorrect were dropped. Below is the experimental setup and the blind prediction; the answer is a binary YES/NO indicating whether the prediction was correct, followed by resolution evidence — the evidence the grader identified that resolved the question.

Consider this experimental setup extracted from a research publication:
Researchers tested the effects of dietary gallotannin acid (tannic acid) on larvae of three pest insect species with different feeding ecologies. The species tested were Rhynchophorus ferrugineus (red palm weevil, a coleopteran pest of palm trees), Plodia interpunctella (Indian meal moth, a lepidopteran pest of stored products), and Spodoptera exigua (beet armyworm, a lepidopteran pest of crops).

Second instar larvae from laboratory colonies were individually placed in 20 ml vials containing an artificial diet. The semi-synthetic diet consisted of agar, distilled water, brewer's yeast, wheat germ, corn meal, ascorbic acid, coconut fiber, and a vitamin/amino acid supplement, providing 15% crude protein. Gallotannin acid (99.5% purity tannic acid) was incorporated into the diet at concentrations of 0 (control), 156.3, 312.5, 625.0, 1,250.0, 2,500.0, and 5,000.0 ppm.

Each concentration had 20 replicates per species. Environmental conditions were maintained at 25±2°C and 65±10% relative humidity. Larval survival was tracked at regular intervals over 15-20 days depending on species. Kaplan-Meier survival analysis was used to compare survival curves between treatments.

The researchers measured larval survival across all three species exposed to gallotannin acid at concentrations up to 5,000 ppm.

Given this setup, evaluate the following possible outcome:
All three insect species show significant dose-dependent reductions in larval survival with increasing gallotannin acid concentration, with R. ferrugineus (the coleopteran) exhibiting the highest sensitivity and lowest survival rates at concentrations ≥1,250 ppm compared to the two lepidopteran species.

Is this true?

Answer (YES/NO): NO